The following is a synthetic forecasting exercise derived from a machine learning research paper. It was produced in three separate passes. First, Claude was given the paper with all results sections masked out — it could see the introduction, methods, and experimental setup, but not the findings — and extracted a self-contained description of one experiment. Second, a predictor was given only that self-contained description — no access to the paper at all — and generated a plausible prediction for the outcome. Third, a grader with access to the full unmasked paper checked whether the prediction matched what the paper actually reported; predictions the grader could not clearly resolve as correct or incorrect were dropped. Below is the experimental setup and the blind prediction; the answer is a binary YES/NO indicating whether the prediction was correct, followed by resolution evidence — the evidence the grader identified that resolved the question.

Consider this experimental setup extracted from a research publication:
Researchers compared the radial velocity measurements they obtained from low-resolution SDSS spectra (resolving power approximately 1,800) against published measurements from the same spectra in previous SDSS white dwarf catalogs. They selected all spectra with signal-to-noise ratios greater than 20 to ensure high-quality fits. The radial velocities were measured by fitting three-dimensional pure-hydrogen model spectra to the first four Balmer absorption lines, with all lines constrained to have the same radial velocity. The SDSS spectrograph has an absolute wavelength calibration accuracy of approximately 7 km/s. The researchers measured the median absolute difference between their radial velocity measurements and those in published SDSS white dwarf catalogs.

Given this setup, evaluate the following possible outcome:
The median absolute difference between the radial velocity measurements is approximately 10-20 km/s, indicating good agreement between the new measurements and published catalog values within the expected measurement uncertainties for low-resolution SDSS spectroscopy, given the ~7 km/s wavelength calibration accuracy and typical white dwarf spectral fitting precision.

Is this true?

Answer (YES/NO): NO